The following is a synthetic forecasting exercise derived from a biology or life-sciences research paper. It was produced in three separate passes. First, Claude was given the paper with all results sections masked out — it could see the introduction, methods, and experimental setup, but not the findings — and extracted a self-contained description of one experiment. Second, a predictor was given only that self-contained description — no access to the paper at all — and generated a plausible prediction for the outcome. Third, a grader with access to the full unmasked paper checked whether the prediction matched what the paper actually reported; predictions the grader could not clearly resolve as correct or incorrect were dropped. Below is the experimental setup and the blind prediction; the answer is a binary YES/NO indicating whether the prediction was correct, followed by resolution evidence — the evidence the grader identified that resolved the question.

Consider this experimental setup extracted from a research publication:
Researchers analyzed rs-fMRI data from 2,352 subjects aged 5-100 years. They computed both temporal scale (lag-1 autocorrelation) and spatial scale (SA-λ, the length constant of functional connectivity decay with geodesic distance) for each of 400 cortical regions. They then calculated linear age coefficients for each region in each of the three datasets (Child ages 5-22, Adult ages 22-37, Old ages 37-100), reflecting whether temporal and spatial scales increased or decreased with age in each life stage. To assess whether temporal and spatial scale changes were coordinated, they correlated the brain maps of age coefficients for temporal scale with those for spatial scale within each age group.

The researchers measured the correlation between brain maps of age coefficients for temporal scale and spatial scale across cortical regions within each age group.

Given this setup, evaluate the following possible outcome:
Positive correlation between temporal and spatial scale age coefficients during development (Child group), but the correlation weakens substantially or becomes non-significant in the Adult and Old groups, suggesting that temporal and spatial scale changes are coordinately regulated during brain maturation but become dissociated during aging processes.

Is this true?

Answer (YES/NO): NO